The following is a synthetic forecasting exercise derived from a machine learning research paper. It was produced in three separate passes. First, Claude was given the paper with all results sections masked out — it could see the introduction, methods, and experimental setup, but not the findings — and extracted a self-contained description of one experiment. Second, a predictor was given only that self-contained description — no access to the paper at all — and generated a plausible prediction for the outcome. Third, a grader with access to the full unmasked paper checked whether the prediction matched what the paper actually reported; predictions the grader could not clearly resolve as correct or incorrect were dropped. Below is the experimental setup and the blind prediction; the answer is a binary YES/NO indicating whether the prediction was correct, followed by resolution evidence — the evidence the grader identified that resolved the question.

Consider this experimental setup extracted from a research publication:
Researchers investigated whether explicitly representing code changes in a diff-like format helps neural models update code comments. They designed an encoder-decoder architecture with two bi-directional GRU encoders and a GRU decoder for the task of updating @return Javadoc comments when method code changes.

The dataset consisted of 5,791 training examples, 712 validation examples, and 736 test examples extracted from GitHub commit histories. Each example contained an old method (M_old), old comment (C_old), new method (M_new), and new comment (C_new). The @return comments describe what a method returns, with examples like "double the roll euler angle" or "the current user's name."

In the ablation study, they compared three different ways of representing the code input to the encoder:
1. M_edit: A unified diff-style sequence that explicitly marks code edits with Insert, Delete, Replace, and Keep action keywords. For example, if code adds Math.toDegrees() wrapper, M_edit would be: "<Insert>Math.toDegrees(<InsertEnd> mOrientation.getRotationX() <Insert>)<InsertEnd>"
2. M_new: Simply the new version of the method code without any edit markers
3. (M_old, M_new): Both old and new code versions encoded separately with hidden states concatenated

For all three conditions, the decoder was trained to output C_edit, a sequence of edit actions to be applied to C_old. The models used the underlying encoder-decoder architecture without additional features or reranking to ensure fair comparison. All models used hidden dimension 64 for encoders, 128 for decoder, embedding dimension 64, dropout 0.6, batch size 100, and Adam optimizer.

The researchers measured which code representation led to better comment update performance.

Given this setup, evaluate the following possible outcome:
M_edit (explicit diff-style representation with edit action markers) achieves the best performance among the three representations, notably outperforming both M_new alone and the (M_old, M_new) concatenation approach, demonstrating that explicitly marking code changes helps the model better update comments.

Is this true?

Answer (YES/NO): YES